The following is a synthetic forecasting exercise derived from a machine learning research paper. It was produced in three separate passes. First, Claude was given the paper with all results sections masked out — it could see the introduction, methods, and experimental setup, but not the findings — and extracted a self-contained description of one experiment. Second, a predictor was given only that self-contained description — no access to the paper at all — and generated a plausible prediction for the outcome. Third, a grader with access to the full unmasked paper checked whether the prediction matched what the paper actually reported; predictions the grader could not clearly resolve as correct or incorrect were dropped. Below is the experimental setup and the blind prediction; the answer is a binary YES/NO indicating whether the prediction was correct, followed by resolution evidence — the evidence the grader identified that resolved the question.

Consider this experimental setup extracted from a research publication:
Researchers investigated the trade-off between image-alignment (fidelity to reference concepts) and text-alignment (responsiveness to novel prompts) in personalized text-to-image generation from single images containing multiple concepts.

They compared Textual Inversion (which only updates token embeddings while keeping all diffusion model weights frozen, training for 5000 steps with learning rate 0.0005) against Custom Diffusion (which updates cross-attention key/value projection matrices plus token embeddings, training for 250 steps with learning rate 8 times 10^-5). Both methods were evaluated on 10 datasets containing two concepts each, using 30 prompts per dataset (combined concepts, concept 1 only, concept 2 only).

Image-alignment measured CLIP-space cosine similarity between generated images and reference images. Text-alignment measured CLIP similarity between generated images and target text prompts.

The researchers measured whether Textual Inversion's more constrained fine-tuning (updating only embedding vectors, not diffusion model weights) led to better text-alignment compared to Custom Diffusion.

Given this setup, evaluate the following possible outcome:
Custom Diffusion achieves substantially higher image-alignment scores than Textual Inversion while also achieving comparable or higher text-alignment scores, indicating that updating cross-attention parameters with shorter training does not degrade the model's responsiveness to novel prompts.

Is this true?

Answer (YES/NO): NO